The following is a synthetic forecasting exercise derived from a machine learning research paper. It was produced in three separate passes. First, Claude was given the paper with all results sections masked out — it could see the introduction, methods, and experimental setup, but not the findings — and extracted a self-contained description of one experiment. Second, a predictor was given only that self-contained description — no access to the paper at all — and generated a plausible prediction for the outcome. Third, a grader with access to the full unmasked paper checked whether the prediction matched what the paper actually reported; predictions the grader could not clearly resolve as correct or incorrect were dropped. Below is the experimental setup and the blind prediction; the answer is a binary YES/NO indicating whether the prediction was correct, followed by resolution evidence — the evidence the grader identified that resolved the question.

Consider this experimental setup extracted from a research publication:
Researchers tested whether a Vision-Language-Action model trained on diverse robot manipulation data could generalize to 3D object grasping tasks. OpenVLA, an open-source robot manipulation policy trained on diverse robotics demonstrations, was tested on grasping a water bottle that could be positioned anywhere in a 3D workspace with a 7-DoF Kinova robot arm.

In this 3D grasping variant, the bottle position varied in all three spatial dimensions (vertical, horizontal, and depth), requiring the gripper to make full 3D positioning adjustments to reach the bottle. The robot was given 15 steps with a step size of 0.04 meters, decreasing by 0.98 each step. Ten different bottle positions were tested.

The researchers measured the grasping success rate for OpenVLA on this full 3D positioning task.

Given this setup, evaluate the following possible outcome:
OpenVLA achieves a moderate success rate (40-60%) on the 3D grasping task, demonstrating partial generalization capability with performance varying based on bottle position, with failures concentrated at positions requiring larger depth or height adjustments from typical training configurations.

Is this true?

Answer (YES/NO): NO